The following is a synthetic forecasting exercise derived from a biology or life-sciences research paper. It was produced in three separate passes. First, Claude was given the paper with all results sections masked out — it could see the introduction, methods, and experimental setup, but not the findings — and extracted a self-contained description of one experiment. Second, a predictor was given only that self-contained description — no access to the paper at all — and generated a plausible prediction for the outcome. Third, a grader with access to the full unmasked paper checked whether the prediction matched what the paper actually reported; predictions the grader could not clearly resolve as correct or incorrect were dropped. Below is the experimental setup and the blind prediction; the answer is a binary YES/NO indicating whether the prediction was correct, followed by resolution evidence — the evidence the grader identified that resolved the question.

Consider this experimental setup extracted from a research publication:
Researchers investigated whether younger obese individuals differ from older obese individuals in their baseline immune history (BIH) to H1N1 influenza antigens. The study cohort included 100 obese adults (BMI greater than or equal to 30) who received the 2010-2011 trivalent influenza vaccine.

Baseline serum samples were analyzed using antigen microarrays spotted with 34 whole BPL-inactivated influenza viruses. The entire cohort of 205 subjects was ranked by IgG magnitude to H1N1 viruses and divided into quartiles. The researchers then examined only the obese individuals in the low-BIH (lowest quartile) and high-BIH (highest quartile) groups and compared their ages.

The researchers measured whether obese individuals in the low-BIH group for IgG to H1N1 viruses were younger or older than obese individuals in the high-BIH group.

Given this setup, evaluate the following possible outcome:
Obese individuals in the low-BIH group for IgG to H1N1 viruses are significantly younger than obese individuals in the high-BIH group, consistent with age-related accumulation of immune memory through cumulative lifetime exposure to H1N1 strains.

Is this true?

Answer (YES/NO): YES